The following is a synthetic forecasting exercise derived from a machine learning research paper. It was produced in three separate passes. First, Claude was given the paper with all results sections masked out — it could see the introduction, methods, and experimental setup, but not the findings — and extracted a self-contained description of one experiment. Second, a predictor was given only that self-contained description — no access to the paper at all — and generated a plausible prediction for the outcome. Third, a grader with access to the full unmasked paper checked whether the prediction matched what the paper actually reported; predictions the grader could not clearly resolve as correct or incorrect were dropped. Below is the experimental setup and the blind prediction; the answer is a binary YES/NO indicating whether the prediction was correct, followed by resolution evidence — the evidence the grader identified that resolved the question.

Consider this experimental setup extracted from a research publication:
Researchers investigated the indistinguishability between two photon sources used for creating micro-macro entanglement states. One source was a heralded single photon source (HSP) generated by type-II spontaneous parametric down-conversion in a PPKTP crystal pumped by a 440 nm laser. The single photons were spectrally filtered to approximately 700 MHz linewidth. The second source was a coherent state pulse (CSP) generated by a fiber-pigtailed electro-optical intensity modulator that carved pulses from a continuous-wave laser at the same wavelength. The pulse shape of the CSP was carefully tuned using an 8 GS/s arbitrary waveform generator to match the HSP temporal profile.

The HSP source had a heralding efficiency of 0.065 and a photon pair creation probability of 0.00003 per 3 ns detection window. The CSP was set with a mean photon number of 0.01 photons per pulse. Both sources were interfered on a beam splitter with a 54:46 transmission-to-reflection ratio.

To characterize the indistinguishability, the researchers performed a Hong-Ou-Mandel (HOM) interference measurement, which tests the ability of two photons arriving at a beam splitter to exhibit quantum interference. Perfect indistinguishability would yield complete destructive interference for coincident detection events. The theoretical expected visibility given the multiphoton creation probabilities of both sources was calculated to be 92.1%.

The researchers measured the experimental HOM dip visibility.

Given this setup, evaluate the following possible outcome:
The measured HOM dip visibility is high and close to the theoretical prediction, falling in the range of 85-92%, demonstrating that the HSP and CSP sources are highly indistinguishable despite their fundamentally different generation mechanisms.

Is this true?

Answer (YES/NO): NO